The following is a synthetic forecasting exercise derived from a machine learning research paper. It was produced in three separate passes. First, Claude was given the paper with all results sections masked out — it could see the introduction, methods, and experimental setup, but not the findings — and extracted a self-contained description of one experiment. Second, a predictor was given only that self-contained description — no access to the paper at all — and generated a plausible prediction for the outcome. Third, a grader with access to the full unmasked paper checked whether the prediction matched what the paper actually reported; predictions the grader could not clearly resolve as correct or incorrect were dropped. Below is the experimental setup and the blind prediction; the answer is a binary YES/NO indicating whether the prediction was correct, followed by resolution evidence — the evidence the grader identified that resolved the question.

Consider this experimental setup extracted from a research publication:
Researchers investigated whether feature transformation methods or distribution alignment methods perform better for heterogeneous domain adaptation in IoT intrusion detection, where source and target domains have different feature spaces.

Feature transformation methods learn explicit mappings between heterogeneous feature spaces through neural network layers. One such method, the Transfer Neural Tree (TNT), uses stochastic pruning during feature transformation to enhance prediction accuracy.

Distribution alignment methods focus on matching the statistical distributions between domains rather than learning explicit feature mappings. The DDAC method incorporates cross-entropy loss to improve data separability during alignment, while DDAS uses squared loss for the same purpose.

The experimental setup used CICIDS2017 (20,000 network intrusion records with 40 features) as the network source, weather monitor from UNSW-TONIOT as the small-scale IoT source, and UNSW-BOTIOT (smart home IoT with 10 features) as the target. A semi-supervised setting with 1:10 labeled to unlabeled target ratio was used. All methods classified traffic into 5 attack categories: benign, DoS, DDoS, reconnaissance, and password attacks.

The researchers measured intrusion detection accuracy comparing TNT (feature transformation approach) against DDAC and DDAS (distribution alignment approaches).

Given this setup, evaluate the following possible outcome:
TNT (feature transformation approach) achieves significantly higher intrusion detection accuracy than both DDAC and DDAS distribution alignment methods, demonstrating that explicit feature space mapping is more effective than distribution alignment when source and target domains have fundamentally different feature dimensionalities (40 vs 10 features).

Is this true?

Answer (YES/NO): NO